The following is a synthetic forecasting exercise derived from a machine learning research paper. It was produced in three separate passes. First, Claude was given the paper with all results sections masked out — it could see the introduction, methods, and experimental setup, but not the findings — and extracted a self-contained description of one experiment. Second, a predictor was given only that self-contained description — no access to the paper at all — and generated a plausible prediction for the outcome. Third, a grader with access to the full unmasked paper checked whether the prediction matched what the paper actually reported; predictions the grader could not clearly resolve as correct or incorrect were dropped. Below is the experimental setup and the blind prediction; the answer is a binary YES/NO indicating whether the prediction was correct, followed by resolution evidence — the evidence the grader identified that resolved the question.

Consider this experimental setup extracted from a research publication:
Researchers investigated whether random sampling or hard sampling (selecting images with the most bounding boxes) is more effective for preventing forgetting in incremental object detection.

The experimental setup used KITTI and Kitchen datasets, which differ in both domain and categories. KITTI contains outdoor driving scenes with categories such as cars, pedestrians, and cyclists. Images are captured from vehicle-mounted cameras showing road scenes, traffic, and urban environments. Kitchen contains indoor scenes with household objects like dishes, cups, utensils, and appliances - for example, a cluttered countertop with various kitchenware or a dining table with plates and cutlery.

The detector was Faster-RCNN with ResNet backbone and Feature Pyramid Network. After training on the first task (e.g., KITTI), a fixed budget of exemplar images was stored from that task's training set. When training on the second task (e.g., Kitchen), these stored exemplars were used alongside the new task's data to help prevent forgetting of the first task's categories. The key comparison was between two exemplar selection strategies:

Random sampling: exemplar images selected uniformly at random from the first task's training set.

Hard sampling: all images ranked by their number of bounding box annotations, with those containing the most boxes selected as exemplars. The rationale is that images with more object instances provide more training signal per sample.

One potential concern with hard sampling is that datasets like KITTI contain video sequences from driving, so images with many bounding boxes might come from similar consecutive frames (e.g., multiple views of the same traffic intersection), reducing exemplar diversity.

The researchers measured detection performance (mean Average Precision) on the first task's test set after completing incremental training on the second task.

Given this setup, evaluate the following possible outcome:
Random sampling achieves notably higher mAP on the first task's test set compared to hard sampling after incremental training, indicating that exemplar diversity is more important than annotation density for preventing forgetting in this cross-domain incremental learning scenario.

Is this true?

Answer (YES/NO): NO